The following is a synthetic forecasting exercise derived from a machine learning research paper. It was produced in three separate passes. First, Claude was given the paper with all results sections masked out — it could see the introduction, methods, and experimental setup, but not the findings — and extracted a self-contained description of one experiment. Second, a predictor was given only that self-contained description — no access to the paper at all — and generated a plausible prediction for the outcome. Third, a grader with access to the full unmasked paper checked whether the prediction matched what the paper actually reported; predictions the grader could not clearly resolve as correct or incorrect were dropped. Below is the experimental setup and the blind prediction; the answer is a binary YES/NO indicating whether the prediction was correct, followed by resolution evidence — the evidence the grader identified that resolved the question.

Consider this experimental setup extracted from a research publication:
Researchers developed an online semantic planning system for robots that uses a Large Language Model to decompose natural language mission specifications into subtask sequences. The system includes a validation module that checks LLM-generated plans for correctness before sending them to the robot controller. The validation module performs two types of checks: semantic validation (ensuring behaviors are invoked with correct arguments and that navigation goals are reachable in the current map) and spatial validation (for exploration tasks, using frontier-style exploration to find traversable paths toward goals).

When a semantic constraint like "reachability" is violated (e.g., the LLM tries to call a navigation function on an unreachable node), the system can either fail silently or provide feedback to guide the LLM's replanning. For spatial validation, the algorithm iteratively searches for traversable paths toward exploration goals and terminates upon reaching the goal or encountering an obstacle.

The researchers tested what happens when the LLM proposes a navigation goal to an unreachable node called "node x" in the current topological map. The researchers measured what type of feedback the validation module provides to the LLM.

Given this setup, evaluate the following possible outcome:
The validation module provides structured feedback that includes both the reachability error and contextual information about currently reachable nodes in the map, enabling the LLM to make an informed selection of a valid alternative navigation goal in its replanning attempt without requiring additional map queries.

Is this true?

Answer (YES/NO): NO